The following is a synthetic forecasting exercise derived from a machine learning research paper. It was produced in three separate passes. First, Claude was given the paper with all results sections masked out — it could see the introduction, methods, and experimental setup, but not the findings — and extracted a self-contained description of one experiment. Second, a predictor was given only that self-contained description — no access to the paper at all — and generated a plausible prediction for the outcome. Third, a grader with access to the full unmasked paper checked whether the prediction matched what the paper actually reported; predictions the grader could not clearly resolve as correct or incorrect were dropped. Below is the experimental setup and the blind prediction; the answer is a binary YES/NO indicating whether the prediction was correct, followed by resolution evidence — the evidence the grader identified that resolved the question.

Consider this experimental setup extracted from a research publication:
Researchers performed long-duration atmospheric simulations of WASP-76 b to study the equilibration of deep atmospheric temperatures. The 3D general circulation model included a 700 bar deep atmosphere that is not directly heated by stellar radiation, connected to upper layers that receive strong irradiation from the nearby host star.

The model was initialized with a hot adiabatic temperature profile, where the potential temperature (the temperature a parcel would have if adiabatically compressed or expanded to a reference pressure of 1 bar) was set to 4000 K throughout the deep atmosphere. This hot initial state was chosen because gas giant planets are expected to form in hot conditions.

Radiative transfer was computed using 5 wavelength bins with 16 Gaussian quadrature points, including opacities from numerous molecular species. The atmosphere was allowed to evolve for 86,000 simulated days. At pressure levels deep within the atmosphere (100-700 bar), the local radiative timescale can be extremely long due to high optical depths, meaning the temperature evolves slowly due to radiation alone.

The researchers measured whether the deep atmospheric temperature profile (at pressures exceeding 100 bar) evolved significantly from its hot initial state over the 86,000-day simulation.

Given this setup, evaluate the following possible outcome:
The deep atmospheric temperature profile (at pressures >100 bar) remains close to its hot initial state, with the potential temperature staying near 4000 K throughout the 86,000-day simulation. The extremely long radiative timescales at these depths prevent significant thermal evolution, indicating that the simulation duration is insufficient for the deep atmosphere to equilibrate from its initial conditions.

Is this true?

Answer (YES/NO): NO